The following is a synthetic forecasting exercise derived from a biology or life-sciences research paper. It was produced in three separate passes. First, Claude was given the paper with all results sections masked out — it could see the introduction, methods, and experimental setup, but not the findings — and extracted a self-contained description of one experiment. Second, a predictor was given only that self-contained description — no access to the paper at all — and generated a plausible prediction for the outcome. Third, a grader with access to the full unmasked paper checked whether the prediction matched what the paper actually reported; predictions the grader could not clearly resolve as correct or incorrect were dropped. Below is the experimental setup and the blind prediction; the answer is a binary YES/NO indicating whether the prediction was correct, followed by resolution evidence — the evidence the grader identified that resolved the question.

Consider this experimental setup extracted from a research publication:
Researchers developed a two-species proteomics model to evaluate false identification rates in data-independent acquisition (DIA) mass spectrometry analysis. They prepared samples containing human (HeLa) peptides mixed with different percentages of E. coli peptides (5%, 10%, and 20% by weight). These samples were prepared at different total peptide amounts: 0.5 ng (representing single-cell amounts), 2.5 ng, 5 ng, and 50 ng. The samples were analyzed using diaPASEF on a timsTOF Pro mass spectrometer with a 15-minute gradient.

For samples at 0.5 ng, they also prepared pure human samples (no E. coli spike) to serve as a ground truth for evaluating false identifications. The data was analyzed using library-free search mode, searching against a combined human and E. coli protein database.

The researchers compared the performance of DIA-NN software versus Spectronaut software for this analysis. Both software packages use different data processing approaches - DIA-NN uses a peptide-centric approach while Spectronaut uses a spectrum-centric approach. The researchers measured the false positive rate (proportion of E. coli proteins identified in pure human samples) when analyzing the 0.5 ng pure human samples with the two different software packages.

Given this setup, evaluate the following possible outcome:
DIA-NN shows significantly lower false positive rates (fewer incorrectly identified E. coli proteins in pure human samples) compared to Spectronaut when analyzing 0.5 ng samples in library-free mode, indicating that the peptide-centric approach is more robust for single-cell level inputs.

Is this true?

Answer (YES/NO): YES